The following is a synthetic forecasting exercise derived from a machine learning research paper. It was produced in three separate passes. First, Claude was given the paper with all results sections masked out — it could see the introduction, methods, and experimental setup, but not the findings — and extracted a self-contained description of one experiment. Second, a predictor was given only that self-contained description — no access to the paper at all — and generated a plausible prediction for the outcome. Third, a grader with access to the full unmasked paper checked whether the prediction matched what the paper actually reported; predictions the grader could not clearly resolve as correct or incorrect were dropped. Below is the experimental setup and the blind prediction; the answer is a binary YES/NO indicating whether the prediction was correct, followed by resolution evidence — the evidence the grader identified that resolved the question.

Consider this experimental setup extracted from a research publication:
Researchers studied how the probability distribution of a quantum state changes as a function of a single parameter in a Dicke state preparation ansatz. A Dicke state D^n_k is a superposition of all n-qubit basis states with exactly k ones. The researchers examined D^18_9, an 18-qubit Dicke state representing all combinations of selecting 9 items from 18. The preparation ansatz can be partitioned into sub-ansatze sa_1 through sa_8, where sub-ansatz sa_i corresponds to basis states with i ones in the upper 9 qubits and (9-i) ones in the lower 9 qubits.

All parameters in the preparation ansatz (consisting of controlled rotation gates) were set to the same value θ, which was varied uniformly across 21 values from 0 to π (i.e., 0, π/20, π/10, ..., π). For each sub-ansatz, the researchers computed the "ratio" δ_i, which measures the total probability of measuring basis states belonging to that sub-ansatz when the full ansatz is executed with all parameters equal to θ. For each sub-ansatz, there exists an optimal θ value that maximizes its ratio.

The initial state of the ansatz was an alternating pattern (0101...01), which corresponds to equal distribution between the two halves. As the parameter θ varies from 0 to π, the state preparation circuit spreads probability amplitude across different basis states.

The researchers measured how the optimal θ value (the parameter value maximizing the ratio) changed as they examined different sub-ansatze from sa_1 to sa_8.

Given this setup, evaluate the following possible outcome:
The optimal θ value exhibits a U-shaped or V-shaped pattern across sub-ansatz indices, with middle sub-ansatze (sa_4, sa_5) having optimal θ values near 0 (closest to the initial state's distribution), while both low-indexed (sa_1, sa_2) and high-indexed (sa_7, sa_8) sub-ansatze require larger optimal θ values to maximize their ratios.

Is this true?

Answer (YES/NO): YES